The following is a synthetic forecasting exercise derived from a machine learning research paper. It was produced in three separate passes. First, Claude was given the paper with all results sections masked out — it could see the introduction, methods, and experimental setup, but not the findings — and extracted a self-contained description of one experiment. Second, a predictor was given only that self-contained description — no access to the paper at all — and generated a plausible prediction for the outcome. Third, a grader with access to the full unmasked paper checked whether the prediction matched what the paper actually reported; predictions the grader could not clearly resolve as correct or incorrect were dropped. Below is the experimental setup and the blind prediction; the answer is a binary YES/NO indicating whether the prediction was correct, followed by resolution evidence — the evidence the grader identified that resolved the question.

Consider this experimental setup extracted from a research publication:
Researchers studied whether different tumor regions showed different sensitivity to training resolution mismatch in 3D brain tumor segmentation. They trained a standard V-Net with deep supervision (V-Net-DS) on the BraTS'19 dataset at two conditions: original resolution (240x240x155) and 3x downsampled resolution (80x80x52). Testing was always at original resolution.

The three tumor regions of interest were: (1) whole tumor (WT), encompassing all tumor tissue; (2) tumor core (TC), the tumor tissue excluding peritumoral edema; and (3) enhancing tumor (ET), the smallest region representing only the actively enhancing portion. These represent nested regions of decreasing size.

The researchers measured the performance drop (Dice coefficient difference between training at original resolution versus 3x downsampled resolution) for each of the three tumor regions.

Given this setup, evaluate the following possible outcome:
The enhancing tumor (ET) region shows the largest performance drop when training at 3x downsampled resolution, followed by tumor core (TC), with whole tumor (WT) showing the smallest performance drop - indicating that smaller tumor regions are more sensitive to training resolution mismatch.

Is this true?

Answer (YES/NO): NO